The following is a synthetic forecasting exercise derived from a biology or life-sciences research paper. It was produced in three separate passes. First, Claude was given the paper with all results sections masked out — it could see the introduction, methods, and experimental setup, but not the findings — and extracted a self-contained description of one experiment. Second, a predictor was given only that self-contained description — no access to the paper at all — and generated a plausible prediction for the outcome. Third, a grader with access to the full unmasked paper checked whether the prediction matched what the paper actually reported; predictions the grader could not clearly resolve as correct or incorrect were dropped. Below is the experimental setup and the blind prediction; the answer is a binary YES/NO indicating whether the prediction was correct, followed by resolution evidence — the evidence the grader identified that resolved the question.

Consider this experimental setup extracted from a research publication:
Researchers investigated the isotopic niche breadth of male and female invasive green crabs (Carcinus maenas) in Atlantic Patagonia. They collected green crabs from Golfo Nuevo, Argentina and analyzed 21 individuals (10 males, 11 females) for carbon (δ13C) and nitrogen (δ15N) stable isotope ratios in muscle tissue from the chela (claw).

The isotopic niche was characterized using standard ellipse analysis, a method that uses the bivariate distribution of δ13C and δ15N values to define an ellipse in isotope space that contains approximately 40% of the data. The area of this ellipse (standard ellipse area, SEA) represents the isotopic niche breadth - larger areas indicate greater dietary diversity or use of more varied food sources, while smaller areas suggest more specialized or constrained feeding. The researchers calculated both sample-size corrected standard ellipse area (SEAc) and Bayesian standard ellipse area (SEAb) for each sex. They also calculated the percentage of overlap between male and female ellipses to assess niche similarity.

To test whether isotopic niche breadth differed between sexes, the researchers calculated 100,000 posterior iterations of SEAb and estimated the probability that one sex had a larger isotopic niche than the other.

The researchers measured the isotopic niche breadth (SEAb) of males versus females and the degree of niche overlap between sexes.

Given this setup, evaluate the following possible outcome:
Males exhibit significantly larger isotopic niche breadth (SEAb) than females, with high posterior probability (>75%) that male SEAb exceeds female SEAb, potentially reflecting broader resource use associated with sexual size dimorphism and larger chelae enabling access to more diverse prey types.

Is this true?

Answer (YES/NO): YES